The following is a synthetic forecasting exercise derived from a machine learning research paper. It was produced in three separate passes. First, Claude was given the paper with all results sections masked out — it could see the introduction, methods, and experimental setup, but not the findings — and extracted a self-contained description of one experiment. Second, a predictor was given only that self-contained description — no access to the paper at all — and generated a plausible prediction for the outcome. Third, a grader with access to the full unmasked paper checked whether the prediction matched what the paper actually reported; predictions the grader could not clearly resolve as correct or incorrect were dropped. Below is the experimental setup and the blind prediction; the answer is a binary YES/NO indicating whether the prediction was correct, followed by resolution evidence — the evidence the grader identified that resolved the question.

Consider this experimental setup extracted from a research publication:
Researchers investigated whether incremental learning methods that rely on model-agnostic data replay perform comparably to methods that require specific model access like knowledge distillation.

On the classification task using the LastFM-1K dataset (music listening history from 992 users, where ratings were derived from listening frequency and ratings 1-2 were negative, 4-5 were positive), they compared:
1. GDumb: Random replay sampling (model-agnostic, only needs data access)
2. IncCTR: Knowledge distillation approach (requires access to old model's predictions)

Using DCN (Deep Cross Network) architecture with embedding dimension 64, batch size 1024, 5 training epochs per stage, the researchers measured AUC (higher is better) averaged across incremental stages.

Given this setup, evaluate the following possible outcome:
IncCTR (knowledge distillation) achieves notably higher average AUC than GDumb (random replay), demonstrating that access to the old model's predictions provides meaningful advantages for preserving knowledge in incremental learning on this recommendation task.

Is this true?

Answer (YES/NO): NO